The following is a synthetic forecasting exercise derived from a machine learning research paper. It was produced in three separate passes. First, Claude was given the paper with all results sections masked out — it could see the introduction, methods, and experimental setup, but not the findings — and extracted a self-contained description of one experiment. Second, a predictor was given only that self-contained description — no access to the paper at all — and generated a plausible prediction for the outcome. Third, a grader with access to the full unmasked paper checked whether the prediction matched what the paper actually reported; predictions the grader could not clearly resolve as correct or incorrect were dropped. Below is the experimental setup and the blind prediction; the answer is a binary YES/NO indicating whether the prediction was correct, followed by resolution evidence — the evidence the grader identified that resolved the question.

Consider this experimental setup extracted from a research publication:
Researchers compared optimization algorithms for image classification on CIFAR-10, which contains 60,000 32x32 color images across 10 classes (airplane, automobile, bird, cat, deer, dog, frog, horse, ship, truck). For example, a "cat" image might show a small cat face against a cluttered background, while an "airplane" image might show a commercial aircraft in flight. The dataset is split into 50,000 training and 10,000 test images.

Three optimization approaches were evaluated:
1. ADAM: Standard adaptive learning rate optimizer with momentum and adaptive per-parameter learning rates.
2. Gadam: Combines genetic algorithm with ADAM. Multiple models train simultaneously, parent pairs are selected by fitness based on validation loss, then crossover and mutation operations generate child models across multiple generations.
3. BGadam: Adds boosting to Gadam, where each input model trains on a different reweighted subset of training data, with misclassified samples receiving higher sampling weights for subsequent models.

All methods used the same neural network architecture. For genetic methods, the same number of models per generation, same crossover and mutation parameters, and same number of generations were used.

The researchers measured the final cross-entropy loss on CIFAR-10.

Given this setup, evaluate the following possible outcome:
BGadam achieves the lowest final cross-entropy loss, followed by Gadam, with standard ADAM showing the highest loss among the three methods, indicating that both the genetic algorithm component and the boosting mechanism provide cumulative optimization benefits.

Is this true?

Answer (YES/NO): NO